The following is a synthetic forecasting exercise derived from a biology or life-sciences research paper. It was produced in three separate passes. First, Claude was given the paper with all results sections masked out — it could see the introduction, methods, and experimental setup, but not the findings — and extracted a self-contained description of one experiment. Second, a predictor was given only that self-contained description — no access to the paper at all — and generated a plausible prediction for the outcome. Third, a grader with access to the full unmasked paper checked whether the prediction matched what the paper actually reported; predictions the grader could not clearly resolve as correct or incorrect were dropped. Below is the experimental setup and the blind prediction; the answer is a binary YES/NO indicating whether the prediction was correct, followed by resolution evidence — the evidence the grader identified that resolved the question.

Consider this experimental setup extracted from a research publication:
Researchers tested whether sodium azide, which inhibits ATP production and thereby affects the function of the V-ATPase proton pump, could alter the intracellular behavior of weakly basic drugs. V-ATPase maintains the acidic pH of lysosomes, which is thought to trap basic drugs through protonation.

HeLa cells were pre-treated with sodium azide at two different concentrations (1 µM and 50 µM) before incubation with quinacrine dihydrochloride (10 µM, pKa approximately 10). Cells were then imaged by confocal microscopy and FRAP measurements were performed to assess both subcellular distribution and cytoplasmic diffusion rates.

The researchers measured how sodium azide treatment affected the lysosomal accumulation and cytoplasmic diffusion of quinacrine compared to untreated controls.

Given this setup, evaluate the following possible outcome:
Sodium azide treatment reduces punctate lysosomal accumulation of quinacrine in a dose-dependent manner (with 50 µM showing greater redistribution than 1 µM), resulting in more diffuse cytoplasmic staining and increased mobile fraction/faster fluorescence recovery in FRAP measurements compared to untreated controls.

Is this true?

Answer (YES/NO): NO